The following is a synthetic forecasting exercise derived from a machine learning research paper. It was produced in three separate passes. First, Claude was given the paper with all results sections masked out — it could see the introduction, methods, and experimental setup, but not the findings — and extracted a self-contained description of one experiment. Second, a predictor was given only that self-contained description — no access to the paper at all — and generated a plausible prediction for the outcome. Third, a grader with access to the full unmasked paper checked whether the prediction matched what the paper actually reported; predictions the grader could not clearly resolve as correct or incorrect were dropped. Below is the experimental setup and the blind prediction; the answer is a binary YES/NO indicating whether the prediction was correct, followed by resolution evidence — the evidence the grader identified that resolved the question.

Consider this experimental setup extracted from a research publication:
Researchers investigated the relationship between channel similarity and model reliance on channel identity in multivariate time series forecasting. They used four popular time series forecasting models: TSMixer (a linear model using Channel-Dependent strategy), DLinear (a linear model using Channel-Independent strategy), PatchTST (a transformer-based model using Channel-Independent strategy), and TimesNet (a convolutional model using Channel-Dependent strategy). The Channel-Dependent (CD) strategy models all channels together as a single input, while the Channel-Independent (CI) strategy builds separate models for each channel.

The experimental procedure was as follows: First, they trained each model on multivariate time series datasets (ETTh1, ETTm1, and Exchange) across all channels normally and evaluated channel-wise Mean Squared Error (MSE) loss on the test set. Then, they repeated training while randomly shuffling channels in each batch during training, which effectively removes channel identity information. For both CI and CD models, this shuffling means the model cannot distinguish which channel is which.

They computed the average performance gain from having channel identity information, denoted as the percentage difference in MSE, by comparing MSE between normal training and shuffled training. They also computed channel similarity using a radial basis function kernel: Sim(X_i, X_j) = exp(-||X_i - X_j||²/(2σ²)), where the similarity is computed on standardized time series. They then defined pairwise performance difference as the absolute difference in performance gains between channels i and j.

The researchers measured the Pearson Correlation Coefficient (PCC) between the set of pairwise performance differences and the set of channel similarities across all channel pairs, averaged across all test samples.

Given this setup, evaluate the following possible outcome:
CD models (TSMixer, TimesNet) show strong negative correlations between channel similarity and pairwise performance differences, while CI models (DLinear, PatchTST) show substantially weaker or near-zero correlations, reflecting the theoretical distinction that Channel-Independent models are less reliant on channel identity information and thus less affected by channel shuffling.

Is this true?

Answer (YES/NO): NO